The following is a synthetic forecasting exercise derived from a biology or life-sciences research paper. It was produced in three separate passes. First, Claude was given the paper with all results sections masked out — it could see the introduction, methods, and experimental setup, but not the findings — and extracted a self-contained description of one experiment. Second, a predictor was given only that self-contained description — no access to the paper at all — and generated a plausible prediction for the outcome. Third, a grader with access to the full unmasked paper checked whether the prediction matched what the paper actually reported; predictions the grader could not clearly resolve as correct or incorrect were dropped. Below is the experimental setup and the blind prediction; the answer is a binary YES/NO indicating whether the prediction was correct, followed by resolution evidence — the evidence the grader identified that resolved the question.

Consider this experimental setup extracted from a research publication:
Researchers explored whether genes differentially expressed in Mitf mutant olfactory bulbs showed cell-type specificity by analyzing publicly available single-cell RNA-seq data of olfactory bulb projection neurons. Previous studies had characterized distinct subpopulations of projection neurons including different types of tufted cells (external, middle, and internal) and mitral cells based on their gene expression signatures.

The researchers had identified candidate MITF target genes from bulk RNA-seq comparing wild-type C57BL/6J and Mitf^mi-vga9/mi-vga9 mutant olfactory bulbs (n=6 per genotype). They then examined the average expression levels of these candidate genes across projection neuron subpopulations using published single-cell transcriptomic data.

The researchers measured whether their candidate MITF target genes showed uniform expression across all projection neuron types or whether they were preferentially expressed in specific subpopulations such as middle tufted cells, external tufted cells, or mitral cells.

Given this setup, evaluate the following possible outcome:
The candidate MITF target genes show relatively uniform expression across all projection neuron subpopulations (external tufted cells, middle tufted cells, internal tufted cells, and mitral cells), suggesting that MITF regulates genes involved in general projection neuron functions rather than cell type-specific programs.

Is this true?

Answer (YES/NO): NO